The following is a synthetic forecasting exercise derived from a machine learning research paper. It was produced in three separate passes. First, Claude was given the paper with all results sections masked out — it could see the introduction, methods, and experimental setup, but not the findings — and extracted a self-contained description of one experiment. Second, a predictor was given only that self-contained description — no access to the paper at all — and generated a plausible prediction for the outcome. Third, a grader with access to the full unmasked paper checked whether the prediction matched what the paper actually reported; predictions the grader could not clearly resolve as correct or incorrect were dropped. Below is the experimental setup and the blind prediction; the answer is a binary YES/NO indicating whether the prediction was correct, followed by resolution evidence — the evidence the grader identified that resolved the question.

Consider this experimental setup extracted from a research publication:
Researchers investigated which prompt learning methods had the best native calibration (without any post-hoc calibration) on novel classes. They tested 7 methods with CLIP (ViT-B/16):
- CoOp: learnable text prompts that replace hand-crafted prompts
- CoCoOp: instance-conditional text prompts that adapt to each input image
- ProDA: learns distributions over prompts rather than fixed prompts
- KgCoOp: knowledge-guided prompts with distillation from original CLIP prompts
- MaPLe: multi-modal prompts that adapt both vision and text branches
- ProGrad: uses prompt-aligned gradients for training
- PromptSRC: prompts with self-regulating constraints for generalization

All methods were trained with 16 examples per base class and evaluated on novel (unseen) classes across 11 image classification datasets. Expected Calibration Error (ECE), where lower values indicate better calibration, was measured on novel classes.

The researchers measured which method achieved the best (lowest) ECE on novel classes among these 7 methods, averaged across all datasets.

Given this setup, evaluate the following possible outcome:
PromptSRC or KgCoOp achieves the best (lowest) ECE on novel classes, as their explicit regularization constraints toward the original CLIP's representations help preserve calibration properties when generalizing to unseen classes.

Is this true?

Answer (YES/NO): YES